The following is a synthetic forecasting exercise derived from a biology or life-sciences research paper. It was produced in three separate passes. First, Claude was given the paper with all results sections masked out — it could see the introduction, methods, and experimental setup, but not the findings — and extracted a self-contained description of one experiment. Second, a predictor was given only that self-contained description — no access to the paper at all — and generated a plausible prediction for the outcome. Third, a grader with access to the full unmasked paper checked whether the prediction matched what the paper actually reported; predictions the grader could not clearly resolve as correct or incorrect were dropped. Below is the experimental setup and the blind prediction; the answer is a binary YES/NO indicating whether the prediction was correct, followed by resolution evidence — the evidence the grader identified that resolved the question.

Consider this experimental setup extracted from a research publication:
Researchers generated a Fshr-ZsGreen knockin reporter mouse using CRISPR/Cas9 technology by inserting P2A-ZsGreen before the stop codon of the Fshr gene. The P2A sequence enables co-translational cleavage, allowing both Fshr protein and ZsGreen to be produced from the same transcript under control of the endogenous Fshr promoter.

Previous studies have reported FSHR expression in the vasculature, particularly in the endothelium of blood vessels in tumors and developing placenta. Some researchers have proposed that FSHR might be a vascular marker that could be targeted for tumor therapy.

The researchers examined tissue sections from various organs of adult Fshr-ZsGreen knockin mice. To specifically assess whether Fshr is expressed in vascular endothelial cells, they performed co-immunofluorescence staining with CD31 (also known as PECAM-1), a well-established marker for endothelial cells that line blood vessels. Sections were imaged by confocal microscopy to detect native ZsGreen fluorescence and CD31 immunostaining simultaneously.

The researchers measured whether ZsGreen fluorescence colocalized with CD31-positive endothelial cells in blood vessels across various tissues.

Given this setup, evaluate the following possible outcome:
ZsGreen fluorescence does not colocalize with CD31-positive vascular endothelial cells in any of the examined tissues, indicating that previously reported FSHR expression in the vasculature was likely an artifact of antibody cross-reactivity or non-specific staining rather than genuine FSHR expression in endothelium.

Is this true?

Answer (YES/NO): NO